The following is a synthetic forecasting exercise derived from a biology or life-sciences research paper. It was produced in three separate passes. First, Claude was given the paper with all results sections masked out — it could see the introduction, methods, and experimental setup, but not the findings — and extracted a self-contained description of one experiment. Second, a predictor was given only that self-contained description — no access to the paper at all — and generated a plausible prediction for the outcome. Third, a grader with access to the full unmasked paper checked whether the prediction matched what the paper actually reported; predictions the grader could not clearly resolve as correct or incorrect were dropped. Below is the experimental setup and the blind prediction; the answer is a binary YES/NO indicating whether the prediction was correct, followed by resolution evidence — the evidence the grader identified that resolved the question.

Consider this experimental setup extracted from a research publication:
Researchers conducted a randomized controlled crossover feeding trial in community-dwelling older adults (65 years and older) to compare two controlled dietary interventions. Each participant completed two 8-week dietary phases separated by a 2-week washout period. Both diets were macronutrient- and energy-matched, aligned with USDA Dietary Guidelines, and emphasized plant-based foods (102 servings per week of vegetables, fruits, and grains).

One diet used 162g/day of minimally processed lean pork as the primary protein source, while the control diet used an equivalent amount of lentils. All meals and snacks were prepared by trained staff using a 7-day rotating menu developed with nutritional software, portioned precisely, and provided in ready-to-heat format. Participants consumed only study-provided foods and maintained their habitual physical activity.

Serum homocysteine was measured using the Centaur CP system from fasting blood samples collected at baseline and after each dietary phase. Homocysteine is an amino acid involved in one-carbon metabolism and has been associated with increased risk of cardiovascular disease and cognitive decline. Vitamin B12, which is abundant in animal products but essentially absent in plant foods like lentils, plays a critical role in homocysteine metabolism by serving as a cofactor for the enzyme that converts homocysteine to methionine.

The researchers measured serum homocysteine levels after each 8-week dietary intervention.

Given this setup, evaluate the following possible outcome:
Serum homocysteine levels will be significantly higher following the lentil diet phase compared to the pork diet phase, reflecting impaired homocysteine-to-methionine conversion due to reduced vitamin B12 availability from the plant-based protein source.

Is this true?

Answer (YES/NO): NO